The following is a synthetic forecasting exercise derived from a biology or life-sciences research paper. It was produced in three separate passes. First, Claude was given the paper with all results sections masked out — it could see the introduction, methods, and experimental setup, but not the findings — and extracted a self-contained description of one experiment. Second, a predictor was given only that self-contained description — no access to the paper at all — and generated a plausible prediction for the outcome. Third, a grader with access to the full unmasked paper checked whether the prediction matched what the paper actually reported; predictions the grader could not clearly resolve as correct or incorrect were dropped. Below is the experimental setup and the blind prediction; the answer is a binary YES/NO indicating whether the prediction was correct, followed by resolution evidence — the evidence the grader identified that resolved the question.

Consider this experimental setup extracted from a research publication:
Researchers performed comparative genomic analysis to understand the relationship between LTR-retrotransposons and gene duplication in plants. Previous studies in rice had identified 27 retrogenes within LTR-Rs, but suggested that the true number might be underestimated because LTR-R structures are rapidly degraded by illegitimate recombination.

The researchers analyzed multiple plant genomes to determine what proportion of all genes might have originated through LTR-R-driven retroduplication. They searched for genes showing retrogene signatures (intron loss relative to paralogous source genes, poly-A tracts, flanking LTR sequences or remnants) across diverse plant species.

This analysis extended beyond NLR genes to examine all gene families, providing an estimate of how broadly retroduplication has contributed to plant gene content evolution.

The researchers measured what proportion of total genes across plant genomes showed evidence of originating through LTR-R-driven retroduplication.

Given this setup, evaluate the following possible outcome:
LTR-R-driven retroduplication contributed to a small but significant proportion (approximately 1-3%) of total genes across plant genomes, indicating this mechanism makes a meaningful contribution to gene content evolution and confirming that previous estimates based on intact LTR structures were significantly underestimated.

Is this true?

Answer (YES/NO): NO